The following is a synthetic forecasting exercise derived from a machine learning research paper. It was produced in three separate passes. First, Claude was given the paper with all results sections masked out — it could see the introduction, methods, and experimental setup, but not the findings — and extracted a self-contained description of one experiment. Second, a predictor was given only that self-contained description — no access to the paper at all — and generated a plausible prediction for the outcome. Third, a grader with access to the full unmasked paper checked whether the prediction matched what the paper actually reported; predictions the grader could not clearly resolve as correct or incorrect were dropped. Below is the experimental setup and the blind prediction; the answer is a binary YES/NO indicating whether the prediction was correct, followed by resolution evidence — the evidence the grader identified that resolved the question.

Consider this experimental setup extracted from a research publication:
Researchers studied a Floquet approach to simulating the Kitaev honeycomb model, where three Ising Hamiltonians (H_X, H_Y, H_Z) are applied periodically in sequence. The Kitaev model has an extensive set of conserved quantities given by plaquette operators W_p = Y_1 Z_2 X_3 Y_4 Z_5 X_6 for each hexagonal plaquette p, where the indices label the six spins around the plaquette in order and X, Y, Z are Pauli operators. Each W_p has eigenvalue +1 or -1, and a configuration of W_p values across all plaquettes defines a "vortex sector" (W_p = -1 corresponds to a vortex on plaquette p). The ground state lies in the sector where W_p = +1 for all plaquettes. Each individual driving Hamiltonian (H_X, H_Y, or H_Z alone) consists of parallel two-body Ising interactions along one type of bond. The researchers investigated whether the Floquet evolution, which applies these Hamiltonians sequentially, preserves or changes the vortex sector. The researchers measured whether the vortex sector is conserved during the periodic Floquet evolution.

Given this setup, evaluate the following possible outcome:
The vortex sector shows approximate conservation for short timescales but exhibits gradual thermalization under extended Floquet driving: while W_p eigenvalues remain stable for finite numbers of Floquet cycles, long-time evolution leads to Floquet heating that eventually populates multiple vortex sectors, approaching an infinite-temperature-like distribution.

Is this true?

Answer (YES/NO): NO